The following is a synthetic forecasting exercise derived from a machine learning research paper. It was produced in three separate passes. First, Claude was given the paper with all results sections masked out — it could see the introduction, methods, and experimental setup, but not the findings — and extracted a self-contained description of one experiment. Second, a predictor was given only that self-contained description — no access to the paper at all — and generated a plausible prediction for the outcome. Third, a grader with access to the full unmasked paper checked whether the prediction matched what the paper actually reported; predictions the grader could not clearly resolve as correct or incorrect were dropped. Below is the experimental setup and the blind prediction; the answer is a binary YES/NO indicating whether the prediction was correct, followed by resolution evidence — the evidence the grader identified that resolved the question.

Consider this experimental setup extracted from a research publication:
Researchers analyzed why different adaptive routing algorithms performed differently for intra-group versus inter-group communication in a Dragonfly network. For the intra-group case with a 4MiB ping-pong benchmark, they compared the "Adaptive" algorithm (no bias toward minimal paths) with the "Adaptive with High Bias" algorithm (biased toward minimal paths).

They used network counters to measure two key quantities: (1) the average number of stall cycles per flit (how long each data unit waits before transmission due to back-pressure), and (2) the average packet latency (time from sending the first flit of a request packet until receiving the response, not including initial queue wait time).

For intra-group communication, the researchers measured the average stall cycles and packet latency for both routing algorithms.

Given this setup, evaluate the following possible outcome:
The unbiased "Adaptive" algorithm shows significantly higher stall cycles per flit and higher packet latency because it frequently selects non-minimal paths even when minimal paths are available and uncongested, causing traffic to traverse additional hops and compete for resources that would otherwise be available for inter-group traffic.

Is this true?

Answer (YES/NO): NO